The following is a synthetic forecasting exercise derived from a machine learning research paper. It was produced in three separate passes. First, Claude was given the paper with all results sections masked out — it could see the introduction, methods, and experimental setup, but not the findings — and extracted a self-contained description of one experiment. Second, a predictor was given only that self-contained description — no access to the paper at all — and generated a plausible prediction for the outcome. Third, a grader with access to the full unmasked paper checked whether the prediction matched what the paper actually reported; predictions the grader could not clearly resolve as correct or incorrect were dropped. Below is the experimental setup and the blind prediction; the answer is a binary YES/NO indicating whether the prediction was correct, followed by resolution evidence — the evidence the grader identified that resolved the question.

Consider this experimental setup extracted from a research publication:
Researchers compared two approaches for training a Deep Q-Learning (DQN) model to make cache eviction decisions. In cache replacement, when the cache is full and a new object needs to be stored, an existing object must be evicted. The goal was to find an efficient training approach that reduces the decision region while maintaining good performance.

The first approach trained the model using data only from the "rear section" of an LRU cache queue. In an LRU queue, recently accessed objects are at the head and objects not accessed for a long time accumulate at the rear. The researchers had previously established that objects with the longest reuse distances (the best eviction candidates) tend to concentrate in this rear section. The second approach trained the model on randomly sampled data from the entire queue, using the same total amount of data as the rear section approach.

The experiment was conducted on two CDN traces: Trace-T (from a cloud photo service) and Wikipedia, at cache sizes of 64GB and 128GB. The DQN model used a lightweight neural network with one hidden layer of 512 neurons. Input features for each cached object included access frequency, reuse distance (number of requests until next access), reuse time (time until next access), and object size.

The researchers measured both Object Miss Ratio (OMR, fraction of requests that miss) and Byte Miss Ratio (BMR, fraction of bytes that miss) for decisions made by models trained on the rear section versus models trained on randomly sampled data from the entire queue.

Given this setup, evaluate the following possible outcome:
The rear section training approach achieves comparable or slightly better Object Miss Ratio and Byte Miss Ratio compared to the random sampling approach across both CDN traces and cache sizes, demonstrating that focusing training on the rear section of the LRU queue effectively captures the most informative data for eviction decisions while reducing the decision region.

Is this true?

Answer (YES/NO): YES